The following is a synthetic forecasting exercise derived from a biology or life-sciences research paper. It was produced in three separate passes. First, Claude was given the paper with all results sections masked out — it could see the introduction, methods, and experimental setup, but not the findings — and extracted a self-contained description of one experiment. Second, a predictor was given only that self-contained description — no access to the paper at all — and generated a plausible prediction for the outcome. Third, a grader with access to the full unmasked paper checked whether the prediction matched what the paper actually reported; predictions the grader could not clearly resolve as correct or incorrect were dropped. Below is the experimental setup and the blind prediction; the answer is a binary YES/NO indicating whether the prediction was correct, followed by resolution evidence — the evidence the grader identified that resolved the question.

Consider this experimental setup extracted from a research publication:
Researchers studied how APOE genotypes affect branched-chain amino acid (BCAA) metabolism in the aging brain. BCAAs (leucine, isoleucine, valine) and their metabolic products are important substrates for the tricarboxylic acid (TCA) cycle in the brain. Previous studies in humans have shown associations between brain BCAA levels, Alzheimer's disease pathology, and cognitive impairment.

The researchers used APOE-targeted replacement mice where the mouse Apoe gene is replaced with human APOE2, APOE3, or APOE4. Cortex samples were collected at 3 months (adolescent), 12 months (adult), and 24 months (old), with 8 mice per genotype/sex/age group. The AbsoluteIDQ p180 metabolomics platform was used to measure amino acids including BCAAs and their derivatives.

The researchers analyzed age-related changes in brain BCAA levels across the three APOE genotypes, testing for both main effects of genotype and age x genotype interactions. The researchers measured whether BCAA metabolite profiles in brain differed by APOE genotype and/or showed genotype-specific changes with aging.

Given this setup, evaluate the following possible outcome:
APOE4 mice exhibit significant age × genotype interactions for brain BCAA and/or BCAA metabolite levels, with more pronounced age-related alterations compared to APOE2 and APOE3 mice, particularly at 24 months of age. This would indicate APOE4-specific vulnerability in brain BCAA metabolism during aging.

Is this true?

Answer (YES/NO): NO